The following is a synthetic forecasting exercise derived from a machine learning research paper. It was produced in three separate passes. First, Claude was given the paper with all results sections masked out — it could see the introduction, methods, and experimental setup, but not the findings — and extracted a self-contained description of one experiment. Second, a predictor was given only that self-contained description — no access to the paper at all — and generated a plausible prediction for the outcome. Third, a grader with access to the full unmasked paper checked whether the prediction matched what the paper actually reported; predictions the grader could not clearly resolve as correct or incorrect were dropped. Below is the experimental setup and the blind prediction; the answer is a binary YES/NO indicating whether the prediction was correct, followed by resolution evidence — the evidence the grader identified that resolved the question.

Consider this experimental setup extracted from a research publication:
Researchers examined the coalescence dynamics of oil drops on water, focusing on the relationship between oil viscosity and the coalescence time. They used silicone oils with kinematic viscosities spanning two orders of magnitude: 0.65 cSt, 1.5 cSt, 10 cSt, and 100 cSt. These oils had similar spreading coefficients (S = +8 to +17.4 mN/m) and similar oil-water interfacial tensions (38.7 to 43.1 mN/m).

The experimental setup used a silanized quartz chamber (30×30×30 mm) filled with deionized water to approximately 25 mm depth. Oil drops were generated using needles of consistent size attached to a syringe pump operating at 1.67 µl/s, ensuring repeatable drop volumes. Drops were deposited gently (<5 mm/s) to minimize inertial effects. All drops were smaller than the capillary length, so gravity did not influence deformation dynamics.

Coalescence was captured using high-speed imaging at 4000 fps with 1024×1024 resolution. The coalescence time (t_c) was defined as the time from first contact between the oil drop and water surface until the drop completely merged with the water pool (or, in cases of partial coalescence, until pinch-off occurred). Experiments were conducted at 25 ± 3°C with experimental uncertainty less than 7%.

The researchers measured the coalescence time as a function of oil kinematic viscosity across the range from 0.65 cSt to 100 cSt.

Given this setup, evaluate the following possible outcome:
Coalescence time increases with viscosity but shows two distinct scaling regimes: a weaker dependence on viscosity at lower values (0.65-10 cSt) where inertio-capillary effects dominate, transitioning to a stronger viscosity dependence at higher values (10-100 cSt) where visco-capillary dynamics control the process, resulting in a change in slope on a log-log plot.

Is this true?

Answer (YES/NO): NO